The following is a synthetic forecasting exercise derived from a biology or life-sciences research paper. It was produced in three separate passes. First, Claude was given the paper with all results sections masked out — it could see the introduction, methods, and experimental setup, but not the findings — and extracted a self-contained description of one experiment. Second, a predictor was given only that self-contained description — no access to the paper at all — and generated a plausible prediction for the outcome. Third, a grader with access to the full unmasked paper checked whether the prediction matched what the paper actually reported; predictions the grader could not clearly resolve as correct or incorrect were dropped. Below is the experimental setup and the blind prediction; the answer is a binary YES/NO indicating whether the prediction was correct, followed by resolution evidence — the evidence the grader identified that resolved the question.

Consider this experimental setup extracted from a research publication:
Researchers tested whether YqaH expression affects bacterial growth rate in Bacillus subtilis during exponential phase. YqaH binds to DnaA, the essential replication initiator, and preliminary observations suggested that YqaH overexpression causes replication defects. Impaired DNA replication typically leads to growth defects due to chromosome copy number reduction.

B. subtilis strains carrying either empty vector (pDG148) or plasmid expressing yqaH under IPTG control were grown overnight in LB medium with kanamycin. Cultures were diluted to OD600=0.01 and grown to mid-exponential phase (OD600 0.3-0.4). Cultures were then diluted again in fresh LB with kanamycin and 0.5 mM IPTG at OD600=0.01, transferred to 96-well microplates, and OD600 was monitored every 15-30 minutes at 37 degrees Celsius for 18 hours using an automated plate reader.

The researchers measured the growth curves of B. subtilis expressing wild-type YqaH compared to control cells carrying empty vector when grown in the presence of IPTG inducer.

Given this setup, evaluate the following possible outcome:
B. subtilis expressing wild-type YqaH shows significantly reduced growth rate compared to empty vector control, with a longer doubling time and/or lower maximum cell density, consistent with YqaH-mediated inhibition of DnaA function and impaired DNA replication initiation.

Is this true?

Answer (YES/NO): YES